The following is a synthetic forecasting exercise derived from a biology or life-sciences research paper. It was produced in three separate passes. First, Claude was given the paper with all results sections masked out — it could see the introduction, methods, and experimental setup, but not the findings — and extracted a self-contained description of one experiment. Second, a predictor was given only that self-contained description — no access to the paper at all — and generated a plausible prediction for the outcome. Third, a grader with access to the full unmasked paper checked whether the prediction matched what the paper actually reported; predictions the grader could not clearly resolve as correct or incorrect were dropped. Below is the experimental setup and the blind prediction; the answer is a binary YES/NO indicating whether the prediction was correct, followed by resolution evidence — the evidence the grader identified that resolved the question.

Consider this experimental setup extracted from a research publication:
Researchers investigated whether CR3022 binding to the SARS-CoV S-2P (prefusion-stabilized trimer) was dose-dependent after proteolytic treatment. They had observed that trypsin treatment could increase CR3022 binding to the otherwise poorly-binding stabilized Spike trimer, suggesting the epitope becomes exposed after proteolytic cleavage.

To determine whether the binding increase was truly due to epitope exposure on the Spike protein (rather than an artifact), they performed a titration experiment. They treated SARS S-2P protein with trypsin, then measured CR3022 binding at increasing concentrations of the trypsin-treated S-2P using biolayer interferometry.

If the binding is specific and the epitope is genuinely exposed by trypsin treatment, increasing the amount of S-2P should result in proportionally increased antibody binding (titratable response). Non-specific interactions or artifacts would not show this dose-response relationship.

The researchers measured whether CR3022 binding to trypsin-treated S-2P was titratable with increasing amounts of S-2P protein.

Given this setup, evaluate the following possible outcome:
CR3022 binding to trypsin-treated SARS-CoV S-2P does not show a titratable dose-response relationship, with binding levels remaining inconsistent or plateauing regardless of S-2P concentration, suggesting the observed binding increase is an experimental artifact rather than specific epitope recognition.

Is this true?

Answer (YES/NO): NO